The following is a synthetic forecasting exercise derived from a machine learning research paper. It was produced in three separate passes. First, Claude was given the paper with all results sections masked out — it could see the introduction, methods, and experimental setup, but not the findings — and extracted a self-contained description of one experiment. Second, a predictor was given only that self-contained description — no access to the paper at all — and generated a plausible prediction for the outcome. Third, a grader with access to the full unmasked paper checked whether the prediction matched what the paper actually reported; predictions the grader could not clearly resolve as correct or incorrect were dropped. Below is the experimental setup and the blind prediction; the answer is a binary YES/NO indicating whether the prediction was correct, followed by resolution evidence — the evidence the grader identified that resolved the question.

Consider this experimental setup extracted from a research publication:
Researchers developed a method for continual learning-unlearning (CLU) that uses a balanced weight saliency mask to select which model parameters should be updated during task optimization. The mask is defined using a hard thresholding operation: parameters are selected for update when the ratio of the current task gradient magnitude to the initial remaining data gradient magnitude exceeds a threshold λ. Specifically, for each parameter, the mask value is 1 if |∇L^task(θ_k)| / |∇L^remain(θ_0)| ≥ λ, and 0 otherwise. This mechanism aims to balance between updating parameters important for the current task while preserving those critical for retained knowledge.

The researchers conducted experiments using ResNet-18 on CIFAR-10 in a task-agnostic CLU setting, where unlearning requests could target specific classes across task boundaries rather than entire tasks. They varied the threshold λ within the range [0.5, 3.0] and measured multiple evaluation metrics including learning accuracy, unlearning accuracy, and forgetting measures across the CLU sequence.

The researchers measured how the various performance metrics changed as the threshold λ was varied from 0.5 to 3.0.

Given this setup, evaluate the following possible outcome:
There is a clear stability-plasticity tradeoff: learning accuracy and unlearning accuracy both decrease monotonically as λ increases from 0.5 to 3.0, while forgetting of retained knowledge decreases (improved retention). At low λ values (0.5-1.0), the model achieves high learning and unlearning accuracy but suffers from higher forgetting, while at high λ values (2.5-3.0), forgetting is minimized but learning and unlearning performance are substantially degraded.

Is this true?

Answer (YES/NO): NO